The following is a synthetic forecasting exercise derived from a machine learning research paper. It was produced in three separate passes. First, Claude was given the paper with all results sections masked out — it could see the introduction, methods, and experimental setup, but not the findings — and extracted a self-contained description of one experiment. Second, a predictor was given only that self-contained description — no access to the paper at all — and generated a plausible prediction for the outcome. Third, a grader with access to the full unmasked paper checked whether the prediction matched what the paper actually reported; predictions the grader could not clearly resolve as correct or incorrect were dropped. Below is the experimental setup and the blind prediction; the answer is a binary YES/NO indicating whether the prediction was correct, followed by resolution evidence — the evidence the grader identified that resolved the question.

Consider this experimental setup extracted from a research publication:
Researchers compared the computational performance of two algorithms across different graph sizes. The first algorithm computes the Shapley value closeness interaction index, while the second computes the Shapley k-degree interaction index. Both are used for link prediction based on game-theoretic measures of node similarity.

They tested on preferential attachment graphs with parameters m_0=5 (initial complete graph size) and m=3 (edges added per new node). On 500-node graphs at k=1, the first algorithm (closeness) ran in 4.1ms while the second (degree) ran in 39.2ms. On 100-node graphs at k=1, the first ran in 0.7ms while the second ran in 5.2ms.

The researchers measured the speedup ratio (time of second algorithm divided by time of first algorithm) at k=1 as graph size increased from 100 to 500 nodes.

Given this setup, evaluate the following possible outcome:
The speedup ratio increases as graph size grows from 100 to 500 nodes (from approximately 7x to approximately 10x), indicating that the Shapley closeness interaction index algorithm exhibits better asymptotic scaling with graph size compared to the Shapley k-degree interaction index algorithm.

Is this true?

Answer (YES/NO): YES